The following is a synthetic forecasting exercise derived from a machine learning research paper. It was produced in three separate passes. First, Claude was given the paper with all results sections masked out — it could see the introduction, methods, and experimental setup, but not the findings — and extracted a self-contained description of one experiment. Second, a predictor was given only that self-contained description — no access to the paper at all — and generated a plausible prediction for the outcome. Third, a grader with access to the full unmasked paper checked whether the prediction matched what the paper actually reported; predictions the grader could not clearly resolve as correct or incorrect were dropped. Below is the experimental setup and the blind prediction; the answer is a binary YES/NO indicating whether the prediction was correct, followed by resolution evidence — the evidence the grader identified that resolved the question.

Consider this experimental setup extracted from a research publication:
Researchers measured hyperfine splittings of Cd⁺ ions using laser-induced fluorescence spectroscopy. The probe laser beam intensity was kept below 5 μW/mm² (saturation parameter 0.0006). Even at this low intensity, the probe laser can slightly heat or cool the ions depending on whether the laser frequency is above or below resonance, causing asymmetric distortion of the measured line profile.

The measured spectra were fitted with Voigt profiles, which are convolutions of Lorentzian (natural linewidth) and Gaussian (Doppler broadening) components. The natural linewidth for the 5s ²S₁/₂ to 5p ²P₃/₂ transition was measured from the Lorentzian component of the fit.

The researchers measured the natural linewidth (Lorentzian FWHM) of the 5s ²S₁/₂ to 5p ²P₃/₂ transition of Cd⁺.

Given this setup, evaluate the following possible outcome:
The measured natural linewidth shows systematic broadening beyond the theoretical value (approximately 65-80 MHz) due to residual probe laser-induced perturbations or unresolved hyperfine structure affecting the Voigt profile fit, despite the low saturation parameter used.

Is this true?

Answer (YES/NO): NO